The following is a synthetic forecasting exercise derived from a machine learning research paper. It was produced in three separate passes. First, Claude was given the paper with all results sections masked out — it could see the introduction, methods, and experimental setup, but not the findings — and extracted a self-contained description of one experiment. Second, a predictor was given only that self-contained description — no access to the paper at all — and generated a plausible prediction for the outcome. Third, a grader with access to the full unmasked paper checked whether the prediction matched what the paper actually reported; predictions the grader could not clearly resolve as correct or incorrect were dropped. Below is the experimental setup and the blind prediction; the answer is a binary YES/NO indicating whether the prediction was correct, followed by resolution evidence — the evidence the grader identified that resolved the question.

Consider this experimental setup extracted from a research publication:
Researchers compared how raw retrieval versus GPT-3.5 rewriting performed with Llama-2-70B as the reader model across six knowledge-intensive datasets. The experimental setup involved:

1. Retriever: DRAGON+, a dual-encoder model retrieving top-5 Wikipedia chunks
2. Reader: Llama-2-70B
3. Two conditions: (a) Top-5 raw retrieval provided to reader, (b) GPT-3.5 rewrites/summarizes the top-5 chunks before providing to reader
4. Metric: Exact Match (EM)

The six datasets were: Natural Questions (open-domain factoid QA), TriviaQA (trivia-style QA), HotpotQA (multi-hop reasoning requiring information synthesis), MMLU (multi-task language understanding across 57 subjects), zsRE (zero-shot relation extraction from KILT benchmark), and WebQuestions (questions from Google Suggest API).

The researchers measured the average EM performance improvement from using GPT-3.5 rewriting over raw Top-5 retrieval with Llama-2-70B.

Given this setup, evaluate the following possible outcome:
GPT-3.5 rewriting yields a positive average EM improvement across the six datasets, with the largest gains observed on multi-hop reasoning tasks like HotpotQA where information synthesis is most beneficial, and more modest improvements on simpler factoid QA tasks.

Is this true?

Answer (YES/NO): YES